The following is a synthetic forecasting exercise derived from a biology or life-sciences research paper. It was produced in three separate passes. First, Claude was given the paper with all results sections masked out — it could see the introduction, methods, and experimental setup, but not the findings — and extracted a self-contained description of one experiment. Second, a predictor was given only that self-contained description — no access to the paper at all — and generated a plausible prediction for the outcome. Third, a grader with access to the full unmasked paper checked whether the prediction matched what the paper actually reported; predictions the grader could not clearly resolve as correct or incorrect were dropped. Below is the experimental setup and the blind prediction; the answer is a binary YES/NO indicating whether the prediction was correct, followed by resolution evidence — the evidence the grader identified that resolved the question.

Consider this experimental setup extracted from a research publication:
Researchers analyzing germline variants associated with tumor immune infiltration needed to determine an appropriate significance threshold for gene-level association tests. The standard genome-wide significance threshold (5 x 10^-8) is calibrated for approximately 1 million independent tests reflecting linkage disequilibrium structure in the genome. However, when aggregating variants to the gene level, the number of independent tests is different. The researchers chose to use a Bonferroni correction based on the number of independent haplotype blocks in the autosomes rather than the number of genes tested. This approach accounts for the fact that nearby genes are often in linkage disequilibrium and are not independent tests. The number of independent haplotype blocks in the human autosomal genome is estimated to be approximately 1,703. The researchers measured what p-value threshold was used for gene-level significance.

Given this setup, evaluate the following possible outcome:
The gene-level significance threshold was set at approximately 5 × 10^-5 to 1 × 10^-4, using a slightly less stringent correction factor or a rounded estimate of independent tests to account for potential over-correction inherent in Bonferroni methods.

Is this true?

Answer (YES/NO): NO